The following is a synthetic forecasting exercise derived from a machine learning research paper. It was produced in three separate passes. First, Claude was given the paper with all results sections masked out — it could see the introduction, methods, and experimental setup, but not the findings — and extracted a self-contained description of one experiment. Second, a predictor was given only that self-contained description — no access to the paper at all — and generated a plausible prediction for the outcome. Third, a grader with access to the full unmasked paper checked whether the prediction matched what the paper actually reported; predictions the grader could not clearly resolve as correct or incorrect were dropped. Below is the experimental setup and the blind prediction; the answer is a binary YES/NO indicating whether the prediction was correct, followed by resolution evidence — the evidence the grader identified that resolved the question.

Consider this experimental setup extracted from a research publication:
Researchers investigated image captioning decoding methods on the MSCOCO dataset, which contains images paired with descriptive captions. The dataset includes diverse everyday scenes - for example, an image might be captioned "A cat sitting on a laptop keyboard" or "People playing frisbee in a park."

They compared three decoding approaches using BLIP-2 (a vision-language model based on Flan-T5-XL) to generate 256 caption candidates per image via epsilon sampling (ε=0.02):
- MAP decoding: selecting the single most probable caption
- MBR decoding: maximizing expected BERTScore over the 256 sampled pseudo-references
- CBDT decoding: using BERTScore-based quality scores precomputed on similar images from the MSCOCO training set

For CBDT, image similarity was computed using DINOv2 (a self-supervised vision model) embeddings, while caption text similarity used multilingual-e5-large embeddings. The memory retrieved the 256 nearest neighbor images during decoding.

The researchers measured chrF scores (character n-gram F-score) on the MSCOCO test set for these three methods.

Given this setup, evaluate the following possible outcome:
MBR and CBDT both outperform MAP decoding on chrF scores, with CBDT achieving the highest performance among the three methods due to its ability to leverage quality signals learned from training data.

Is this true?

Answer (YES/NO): NO